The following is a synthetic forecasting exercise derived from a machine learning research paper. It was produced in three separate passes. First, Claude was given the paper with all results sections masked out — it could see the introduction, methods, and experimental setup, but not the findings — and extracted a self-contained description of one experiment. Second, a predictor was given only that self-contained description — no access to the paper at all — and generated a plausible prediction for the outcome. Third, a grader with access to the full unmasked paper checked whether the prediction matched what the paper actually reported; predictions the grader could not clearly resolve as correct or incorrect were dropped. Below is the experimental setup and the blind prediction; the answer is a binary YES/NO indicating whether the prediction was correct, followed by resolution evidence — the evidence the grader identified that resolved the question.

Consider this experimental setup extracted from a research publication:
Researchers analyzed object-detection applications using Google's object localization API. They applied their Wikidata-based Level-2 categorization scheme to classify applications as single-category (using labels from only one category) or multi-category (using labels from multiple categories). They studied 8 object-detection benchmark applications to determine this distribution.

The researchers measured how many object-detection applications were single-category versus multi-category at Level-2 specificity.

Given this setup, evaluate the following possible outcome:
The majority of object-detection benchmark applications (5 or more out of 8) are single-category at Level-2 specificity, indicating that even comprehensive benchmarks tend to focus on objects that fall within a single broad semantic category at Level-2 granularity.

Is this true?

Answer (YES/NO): YES